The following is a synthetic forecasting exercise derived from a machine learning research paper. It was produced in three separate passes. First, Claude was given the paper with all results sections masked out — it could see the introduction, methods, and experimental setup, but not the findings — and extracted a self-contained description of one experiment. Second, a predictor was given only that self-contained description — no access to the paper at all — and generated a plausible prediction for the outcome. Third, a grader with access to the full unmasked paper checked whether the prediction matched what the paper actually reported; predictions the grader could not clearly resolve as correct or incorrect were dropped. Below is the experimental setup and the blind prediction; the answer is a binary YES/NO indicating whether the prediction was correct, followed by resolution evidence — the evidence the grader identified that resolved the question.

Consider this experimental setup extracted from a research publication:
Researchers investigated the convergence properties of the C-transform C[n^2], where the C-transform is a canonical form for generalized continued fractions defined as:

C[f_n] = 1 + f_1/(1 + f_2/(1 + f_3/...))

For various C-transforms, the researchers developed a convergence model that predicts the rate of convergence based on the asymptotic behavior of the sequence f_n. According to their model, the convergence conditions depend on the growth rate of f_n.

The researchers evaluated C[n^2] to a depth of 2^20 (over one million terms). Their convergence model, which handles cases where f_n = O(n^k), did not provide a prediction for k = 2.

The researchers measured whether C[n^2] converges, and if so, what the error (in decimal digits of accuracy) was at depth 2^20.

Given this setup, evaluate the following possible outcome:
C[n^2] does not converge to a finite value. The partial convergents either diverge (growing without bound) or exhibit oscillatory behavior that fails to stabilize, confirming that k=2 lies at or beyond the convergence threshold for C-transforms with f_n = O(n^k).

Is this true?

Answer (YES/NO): NO